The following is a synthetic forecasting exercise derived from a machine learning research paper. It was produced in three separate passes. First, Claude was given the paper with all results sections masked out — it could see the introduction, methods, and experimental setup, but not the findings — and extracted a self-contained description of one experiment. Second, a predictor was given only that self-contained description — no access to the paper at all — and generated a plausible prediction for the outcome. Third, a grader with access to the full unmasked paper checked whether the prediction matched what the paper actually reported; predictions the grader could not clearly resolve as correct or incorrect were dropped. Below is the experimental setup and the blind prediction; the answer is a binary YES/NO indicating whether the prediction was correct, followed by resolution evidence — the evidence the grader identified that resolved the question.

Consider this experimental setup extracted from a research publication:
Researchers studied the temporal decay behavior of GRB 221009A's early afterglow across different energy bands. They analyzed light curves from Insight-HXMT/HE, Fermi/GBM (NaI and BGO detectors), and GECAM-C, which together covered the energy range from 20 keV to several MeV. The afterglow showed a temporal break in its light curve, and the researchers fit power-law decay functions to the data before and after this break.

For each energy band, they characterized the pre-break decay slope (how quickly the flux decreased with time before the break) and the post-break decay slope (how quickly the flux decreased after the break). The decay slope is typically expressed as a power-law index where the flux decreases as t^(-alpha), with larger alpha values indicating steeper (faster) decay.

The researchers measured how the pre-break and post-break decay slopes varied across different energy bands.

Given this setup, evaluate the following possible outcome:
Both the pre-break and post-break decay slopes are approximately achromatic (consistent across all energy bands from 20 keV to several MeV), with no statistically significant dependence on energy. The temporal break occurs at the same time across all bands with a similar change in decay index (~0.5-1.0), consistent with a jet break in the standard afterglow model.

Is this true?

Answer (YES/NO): NO